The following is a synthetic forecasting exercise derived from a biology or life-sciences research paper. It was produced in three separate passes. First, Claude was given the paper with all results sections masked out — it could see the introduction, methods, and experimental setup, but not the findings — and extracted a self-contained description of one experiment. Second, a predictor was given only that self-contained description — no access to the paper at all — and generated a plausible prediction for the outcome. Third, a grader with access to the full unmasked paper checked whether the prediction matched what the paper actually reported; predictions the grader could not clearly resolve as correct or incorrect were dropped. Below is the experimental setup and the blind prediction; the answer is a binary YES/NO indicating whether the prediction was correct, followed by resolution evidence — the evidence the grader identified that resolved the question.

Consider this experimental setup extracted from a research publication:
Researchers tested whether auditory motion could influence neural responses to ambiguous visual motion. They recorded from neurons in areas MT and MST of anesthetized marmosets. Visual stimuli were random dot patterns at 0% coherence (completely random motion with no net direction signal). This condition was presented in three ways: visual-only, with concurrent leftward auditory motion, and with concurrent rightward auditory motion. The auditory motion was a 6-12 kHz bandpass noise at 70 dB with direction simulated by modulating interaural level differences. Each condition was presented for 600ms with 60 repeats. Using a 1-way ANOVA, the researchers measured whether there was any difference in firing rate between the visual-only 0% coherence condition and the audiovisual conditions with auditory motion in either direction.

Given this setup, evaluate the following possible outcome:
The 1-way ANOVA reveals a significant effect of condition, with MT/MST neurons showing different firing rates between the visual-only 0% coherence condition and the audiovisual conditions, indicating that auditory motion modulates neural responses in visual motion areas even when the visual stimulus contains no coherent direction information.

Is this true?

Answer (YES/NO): NO